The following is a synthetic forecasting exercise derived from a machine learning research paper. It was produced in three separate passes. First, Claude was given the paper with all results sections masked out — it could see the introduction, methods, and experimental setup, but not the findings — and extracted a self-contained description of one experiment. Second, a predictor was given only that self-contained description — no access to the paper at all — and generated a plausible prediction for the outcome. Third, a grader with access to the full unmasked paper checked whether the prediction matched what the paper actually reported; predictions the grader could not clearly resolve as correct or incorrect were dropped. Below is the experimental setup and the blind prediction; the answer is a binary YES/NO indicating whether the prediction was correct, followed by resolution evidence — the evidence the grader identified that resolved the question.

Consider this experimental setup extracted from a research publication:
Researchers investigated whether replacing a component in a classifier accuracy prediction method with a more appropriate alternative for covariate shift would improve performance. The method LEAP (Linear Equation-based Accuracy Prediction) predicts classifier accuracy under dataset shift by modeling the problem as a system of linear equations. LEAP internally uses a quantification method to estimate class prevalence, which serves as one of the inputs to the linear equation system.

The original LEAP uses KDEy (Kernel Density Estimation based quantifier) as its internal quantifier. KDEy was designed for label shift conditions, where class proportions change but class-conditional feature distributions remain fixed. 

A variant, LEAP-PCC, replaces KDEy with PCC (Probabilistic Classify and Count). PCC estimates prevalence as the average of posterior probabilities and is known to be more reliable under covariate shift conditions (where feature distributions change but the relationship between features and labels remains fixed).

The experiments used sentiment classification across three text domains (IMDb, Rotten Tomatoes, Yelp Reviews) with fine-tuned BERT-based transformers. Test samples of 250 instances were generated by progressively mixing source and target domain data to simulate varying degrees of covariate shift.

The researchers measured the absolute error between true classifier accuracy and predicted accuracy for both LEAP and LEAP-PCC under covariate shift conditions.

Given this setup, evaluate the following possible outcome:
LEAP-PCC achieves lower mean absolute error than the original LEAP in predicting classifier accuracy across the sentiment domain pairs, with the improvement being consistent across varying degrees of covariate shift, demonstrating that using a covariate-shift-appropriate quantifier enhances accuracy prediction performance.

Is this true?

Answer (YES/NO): NO